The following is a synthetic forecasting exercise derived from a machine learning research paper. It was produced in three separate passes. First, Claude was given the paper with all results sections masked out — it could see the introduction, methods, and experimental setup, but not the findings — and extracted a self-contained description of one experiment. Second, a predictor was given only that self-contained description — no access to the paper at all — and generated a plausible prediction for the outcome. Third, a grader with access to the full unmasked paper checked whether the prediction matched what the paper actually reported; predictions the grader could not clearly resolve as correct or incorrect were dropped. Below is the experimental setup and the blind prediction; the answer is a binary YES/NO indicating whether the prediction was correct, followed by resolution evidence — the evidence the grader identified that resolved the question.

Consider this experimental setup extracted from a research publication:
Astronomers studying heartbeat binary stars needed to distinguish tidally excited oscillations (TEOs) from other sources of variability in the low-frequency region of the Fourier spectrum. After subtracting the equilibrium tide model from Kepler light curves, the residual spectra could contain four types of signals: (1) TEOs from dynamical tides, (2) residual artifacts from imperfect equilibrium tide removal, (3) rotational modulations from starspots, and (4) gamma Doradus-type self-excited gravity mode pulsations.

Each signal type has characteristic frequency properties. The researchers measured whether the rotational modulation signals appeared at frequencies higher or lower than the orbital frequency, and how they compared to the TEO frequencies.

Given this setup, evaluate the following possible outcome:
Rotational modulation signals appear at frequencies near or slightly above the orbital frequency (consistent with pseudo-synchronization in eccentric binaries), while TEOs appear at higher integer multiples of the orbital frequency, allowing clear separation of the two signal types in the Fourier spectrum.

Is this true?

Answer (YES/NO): NO